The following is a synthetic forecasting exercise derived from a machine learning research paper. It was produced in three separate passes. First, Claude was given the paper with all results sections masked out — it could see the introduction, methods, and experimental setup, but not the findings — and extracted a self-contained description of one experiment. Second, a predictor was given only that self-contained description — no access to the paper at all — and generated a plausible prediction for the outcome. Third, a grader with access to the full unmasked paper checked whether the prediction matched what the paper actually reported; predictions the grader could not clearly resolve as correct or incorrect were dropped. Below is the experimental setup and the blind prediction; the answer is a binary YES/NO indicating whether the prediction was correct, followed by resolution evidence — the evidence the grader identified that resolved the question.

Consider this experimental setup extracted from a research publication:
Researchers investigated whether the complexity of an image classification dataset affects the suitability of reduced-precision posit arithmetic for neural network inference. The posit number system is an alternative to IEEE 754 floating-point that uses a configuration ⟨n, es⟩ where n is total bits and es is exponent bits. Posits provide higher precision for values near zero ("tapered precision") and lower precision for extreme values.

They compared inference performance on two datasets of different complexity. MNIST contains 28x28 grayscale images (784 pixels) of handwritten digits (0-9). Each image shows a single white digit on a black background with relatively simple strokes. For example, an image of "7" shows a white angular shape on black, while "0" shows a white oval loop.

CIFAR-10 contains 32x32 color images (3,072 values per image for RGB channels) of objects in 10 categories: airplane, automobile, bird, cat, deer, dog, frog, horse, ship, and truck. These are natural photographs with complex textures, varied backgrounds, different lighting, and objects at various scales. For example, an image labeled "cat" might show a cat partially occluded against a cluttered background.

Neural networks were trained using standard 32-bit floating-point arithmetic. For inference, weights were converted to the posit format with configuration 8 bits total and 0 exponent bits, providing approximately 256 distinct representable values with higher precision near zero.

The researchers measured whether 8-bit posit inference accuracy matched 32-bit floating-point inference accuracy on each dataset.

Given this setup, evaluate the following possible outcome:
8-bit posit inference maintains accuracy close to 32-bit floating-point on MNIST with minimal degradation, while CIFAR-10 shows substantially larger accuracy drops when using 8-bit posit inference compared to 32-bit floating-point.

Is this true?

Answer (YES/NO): YES